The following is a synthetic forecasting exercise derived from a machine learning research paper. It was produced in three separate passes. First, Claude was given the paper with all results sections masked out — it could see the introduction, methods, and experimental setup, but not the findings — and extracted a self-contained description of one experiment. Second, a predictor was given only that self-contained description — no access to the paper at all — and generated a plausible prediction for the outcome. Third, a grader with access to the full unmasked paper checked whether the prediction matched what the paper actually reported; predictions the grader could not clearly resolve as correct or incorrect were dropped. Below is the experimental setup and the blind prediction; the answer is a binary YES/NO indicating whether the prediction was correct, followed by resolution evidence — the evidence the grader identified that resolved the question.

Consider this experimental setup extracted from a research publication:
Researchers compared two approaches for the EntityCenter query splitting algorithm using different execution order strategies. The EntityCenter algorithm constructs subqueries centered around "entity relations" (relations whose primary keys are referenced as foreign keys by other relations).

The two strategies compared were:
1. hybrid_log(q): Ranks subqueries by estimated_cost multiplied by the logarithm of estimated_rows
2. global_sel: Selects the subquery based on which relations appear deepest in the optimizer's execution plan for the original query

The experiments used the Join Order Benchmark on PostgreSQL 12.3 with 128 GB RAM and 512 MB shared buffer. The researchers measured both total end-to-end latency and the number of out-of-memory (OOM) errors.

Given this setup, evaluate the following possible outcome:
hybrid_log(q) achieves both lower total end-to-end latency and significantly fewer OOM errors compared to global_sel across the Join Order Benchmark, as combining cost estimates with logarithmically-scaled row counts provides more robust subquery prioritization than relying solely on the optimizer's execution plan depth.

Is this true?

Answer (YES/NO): NO